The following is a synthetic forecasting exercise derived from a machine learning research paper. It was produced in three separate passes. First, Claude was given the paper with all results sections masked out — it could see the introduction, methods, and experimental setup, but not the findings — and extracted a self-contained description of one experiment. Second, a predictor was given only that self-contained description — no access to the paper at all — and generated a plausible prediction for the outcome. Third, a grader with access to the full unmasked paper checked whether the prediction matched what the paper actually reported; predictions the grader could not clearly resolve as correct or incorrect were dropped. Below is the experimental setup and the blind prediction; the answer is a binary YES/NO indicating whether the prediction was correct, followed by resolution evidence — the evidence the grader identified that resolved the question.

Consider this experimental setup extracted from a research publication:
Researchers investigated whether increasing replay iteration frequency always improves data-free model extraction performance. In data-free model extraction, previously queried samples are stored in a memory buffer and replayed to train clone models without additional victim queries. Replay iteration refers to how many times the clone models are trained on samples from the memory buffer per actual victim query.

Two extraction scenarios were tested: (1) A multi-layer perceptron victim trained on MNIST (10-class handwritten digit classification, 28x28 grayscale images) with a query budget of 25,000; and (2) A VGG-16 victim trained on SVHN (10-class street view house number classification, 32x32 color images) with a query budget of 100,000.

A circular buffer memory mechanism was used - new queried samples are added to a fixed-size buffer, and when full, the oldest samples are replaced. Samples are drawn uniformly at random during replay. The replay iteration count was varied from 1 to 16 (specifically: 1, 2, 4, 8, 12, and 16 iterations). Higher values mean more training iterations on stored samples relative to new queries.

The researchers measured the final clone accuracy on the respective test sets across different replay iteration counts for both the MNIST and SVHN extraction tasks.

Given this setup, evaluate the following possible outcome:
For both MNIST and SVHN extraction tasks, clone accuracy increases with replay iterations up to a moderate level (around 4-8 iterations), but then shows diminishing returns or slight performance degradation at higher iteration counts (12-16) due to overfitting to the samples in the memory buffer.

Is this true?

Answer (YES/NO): NO